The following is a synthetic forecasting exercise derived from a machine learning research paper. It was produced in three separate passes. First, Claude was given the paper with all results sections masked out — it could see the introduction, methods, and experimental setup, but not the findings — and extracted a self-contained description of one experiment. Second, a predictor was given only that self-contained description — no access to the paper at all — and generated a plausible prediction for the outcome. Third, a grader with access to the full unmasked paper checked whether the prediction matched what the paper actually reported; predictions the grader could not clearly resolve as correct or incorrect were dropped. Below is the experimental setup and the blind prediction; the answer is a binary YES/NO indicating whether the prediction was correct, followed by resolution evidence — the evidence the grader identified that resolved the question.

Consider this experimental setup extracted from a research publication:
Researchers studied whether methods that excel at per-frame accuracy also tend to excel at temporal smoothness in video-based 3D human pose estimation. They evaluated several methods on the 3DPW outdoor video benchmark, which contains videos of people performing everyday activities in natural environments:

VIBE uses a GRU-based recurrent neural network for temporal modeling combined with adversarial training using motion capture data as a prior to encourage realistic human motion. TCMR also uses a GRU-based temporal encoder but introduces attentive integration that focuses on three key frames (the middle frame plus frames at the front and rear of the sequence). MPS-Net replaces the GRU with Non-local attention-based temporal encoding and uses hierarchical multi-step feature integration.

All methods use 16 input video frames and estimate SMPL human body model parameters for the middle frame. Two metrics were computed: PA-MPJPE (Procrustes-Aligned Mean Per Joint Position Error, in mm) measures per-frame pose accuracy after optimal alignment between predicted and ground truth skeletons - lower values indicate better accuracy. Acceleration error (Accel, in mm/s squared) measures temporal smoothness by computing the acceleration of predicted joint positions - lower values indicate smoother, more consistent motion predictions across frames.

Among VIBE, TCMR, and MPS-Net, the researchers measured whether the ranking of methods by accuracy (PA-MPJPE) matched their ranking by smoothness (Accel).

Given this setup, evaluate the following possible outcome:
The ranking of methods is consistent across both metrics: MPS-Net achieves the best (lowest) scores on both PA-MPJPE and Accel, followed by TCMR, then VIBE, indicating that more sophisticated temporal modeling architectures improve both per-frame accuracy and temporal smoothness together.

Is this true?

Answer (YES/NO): NO